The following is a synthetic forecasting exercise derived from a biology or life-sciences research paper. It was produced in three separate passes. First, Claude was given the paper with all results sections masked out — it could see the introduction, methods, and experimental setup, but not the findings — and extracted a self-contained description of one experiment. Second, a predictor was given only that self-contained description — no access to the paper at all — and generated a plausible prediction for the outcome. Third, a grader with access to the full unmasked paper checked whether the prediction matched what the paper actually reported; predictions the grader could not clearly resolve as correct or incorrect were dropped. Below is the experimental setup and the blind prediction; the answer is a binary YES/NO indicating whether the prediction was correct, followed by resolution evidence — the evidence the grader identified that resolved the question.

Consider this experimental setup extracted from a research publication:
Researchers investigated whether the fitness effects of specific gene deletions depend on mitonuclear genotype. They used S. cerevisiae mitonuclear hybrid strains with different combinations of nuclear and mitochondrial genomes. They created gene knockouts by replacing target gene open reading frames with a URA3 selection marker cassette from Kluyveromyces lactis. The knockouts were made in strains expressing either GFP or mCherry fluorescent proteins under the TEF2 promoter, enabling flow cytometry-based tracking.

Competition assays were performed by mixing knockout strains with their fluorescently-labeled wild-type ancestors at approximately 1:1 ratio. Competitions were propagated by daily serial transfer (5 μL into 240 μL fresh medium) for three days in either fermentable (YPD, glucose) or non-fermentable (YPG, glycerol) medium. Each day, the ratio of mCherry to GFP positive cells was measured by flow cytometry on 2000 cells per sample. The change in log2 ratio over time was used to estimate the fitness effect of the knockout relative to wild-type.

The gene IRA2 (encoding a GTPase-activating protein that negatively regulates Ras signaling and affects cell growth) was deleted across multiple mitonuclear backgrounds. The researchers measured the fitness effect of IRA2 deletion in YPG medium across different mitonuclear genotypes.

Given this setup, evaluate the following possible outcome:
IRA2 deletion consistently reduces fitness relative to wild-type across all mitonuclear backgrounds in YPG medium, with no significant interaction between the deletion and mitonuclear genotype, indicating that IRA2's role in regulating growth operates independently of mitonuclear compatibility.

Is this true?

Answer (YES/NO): NO